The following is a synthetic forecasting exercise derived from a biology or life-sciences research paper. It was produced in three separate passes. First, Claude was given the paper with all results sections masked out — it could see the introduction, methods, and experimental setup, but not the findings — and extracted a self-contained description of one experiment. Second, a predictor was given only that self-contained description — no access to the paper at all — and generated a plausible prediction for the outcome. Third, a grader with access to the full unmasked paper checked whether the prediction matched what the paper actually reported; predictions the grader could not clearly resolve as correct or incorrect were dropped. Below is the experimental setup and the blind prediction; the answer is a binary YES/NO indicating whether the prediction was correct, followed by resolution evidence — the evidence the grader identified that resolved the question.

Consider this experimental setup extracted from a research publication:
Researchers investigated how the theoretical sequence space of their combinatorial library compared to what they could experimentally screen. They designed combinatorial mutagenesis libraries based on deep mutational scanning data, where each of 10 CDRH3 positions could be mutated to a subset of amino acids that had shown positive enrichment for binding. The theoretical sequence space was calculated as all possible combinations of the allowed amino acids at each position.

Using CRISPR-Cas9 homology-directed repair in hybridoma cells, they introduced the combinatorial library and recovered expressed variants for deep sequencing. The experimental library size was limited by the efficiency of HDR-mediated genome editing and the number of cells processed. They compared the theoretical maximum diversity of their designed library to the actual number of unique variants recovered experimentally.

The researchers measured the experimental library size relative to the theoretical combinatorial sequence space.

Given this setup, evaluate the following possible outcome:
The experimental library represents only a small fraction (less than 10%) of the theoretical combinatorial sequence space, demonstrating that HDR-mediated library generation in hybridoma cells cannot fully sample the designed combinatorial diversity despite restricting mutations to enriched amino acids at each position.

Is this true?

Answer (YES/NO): YES